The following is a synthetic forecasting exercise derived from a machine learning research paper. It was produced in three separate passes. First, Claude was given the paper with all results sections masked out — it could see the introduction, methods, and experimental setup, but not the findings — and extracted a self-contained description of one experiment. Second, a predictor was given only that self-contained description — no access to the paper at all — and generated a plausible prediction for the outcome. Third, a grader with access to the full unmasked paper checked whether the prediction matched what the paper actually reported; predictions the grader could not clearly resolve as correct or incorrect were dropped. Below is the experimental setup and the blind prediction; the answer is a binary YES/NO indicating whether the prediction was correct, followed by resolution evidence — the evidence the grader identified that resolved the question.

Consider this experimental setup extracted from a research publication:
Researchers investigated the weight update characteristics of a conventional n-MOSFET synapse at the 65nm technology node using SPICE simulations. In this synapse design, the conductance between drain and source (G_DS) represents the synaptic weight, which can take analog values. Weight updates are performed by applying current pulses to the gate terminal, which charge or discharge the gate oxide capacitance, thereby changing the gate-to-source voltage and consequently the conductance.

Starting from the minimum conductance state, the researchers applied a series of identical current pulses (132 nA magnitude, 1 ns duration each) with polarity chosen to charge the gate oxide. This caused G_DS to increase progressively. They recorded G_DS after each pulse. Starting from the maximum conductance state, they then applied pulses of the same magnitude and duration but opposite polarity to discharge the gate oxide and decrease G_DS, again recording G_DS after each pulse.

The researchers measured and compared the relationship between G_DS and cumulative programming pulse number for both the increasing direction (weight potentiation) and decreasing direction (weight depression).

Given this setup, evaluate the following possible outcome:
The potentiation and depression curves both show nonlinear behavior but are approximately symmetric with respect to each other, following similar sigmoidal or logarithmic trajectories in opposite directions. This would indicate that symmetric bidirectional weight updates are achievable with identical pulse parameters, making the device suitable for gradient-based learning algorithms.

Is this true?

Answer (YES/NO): NO